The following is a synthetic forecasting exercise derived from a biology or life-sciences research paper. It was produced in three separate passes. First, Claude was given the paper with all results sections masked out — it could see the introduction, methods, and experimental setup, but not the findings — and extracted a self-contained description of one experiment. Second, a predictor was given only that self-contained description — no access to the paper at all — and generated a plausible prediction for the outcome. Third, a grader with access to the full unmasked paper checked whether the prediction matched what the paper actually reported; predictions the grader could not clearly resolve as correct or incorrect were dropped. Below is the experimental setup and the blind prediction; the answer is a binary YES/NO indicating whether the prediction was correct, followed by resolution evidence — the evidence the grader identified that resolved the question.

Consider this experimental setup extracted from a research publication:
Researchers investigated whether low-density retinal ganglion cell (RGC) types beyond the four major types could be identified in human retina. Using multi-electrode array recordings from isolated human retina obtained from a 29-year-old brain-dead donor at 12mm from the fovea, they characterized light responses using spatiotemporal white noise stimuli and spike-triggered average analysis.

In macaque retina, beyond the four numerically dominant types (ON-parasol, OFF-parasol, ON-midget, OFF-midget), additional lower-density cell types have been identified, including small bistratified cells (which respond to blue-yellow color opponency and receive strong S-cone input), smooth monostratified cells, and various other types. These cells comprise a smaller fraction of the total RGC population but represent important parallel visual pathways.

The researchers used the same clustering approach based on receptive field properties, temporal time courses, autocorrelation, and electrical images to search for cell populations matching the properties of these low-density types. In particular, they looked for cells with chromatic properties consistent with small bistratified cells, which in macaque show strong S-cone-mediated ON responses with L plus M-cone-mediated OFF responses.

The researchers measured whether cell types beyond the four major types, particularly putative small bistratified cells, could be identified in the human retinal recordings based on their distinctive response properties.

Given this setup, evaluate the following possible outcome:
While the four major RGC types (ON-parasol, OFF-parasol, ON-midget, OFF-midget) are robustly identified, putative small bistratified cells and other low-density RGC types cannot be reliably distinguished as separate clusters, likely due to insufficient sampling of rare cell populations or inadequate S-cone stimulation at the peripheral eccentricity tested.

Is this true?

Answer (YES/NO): NO